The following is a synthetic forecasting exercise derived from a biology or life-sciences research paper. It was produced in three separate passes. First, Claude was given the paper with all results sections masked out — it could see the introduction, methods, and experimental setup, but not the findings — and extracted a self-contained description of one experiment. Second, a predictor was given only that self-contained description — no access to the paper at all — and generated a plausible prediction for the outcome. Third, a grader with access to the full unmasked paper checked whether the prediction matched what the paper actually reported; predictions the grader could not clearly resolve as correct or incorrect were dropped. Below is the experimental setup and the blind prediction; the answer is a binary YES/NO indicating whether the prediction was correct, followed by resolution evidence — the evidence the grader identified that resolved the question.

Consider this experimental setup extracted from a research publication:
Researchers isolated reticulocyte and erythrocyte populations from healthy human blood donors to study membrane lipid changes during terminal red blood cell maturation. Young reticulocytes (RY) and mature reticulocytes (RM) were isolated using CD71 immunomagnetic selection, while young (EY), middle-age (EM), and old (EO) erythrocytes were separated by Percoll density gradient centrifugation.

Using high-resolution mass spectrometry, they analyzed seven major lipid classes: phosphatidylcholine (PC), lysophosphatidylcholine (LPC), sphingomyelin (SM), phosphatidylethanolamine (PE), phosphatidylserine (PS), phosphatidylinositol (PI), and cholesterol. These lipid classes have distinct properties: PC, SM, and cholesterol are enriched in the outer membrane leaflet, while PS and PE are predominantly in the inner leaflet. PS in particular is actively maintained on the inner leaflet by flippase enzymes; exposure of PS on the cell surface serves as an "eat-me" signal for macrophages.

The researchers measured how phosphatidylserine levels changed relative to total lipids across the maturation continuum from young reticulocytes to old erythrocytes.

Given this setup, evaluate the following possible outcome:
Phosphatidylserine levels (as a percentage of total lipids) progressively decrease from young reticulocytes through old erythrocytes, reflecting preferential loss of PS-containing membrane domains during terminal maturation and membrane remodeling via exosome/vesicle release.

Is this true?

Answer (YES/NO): YES